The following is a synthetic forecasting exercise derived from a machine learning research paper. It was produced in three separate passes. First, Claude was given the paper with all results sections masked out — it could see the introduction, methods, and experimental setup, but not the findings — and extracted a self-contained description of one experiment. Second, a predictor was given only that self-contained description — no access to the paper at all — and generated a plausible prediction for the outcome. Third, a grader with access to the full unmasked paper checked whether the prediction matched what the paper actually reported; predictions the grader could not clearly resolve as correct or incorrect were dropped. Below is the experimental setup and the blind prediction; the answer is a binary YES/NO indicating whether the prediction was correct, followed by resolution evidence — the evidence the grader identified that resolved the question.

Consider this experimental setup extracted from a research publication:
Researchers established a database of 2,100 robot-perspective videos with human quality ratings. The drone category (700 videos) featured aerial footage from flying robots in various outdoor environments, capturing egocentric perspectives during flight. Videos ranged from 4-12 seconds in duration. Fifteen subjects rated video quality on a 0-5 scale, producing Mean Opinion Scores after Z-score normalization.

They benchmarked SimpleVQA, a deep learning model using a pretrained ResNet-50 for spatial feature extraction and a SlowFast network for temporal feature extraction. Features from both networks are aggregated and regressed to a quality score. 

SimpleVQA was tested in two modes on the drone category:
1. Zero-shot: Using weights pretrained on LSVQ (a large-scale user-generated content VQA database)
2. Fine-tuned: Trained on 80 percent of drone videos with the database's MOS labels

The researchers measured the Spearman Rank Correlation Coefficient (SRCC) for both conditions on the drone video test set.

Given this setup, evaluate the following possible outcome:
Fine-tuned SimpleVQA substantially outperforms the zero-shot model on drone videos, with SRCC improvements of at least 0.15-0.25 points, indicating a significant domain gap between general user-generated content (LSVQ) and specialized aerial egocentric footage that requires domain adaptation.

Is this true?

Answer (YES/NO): NO